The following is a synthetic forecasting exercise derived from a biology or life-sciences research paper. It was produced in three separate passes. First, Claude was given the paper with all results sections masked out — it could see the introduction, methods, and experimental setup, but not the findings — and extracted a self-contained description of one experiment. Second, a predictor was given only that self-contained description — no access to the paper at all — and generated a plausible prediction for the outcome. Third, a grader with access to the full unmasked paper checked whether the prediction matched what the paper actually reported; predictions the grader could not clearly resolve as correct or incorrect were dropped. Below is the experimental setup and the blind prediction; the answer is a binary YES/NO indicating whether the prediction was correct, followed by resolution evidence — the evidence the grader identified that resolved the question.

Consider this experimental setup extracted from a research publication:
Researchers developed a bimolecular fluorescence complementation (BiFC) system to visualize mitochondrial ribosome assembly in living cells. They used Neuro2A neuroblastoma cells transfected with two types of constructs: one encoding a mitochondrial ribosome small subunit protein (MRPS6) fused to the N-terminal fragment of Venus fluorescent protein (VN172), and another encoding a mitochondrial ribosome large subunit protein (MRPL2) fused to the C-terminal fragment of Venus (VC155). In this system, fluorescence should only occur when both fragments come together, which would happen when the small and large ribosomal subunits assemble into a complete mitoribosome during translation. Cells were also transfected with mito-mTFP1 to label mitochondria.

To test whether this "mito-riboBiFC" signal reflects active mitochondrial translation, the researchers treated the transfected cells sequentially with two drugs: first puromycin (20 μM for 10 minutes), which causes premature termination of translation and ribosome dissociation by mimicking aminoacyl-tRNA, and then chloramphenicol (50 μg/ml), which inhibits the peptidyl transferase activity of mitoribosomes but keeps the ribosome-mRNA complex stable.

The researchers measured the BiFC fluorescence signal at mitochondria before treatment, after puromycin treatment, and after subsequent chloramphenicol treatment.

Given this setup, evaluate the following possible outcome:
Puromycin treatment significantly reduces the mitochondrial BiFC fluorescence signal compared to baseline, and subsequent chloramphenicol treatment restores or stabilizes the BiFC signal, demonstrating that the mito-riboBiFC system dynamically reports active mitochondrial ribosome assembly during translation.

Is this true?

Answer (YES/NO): NO